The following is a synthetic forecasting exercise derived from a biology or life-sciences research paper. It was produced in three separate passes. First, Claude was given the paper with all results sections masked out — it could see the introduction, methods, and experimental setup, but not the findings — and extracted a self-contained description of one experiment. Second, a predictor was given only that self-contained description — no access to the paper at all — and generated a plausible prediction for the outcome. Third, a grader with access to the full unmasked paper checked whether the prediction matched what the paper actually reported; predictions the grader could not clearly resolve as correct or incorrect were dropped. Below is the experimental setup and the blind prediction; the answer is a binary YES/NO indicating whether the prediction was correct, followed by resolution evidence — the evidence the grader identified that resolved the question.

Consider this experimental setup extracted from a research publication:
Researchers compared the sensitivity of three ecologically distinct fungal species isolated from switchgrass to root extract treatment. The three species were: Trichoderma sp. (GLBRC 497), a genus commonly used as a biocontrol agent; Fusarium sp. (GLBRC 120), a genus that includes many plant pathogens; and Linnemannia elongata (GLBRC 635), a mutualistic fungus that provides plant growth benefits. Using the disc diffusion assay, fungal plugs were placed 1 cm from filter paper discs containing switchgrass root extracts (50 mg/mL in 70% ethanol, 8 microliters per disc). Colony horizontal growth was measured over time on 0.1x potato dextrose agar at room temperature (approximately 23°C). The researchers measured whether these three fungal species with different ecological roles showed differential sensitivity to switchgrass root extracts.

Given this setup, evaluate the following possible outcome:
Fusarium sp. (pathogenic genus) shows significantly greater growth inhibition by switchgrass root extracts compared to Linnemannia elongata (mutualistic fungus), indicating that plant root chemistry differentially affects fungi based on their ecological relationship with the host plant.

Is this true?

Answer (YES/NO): NO